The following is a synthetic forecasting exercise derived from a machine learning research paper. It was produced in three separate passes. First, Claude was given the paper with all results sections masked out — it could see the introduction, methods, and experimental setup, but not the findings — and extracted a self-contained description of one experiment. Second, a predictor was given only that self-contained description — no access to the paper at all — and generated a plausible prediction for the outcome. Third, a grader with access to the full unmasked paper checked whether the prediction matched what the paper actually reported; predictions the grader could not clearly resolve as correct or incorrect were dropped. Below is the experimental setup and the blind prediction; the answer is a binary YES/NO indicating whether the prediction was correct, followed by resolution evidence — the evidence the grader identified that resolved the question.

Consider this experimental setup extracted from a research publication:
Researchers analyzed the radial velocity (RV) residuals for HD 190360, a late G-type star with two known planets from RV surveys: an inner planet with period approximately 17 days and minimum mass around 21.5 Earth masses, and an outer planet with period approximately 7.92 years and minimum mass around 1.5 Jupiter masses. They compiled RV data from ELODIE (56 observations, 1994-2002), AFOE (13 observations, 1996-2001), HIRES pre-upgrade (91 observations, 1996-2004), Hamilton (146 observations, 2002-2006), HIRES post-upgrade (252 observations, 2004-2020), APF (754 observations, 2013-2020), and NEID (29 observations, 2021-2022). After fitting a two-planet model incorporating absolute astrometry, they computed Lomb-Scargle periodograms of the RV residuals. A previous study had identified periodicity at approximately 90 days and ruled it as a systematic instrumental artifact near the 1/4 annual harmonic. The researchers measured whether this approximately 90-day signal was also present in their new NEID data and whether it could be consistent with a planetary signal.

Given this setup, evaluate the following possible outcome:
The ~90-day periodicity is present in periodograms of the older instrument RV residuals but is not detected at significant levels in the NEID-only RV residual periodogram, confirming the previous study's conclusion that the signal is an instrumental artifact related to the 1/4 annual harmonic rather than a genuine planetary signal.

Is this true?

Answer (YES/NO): NO